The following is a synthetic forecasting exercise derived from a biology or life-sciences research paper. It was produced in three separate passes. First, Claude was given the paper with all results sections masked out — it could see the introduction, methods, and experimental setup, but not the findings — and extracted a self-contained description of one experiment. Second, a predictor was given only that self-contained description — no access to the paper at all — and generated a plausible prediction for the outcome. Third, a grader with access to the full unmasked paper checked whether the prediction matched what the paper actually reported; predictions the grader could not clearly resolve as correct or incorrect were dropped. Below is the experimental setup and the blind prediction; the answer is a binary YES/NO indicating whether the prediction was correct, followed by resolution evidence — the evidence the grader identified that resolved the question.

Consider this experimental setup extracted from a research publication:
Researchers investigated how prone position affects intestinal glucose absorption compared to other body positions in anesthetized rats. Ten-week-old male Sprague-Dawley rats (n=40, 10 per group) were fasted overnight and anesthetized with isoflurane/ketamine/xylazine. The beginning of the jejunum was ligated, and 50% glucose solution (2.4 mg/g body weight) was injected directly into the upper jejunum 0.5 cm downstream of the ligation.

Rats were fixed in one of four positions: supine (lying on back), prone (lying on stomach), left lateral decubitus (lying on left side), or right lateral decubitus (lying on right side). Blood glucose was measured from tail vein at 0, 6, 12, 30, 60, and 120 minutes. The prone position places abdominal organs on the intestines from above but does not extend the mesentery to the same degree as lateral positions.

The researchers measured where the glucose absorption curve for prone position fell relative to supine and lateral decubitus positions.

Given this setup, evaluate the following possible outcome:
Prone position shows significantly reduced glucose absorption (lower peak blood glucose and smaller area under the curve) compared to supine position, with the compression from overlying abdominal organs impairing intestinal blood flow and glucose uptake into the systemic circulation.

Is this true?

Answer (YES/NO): NO